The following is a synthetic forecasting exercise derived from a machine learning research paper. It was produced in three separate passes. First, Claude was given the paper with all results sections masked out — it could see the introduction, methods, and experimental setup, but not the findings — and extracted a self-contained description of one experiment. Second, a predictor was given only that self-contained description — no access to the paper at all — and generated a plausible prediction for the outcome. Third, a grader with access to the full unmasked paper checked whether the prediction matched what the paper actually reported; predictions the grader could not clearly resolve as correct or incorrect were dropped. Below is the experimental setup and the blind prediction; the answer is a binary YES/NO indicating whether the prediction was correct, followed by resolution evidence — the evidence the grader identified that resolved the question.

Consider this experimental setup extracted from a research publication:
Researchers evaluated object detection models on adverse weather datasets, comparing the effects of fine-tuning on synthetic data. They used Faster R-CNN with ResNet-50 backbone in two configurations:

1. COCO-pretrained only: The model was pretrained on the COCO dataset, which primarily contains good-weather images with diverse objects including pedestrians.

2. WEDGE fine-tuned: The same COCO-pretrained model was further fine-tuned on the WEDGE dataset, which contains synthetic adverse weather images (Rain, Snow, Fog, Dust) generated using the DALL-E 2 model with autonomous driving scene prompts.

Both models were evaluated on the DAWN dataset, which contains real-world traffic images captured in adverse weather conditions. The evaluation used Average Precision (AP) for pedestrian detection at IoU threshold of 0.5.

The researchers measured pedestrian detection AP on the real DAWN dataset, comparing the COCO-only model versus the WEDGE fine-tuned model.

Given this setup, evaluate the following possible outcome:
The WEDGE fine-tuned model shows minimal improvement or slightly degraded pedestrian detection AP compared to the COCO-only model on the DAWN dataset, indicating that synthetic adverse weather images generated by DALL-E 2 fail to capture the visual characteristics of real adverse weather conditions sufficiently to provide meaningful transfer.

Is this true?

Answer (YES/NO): NO